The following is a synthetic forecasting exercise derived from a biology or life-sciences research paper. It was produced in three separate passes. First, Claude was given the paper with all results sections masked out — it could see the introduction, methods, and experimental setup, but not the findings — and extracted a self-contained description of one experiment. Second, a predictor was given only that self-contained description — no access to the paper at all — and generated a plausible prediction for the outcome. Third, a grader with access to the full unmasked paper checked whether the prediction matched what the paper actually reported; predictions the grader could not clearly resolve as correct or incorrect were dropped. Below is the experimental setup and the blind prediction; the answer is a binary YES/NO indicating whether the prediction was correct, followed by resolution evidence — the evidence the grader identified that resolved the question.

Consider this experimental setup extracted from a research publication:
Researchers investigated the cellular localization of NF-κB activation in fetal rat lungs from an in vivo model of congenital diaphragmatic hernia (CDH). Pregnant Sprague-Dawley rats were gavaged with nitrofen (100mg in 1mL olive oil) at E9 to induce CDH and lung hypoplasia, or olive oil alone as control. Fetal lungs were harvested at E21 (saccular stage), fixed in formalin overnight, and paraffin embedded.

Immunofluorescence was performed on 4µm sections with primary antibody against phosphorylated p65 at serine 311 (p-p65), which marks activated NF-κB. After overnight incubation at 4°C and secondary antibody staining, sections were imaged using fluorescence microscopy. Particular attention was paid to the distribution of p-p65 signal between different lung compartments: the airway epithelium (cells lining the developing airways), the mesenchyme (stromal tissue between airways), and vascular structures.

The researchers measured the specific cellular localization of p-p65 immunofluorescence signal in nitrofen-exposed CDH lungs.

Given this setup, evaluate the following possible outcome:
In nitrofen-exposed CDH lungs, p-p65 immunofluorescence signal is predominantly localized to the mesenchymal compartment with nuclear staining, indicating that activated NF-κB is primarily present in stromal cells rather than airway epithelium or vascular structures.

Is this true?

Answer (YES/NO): NO